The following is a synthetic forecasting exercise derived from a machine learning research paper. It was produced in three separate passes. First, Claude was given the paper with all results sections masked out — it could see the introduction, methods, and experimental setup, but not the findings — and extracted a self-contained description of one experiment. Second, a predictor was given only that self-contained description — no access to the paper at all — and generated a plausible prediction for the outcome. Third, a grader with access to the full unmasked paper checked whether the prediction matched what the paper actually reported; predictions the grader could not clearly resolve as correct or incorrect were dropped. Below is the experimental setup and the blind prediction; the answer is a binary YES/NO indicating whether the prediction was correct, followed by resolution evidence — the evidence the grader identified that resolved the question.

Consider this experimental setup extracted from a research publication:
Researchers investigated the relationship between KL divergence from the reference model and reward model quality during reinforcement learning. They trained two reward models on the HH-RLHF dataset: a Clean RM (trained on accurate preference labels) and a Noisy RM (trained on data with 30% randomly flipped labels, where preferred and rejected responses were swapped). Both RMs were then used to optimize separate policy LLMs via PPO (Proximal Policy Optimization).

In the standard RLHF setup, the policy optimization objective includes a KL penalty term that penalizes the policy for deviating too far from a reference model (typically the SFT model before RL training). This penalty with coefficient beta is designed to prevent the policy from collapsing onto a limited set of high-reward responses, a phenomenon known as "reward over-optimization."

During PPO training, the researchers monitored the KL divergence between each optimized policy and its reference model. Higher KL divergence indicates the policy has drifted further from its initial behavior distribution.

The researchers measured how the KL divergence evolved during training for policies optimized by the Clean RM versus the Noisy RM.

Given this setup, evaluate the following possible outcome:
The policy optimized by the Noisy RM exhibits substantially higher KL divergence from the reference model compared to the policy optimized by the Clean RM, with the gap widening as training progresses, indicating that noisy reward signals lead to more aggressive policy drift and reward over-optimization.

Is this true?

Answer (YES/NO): YES